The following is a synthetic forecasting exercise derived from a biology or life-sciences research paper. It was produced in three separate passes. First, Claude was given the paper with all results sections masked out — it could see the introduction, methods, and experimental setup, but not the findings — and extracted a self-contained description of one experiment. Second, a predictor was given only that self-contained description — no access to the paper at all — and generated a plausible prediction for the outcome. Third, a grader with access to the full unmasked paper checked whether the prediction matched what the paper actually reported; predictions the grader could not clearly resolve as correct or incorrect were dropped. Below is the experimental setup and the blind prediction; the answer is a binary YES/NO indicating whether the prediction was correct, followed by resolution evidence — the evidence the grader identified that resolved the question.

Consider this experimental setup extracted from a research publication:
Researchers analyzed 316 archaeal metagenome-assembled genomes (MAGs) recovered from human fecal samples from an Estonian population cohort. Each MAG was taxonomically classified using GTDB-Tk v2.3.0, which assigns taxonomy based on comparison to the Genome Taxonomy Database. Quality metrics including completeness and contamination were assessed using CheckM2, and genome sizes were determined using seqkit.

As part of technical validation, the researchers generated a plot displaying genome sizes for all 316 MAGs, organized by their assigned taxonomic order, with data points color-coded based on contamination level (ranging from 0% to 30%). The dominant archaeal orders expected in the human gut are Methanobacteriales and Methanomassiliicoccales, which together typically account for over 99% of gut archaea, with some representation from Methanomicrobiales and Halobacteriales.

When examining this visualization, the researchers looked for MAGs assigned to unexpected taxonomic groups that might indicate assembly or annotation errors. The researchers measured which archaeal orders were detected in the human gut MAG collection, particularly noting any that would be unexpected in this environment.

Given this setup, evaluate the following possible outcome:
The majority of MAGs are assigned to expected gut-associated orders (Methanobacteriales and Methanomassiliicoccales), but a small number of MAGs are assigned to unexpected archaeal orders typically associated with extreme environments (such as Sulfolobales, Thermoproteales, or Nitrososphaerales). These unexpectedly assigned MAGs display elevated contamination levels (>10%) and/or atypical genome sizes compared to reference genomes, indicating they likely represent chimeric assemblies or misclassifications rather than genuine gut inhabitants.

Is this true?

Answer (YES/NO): YES